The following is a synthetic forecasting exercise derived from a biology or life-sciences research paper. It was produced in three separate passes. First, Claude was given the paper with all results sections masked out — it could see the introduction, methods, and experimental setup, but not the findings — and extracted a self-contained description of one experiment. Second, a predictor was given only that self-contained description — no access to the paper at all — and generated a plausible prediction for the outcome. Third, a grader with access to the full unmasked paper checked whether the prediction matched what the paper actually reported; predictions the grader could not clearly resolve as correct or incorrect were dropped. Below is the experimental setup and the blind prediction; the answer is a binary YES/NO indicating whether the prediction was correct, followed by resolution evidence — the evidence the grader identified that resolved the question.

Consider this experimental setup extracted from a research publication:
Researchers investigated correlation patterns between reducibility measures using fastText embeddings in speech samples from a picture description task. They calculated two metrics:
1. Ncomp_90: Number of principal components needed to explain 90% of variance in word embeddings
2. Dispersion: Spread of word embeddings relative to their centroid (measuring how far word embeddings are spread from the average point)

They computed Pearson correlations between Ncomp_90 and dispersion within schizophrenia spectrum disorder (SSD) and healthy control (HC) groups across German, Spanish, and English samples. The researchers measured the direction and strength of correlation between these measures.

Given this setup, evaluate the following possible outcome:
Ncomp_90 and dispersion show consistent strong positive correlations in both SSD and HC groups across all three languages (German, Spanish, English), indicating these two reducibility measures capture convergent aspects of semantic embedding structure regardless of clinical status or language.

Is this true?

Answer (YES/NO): NO